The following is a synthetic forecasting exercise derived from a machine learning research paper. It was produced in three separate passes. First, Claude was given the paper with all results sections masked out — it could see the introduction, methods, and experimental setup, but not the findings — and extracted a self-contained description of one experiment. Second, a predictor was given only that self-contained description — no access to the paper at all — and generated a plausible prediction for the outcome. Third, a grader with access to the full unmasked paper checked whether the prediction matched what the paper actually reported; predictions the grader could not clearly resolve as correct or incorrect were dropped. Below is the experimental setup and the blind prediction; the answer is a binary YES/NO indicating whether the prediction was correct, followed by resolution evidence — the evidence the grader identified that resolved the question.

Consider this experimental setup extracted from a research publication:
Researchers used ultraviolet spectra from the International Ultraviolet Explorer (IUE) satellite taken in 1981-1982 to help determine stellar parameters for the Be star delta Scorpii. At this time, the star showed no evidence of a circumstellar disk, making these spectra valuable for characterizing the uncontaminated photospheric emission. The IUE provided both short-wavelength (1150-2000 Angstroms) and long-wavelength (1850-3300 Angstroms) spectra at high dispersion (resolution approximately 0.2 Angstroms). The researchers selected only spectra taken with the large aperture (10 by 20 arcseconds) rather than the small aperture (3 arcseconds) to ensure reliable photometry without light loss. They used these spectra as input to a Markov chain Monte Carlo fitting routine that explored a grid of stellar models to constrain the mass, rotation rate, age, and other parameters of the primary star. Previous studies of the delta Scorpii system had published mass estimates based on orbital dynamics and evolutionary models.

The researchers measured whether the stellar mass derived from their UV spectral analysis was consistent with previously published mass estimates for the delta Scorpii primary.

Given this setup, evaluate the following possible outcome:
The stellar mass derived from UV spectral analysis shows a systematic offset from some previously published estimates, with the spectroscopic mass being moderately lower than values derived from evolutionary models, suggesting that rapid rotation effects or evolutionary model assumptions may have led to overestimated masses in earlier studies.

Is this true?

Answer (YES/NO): NO